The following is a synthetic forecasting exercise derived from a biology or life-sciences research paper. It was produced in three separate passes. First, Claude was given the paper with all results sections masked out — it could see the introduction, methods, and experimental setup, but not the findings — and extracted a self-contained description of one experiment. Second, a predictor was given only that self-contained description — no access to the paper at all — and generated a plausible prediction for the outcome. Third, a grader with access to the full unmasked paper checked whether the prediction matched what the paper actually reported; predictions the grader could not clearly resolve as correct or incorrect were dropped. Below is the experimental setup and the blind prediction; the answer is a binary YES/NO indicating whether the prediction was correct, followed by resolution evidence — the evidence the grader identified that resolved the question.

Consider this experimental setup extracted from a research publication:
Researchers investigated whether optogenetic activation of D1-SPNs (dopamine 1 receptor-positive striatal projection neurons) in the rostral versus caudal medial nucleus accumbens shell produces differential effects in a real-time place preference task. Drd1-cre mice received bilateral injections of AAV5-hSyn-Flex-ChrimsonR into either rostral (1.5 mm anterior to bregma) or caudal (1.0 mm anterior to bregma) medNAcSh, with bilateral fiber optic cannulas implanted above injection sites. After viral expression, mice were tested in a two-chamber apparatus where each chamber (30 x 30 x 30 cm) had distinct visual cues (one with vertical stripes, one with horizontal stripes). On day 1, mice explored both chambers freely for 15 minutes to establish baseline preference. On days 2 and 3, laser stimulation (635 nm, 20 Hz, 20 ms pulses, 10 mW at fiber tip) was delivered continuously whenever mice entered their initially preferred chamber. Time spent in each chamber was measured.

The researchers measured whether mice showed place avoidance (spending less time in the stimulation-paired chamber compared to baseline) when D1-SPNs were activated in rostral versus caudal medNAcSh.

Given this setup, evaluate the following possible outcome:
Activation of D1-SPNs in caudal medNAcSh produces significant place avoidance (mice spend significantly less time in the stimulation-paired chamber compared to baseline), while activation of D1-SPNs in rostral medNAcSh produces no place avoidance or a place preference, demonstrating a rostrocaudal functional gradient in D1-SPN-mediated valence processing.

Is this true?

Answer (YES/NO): NO